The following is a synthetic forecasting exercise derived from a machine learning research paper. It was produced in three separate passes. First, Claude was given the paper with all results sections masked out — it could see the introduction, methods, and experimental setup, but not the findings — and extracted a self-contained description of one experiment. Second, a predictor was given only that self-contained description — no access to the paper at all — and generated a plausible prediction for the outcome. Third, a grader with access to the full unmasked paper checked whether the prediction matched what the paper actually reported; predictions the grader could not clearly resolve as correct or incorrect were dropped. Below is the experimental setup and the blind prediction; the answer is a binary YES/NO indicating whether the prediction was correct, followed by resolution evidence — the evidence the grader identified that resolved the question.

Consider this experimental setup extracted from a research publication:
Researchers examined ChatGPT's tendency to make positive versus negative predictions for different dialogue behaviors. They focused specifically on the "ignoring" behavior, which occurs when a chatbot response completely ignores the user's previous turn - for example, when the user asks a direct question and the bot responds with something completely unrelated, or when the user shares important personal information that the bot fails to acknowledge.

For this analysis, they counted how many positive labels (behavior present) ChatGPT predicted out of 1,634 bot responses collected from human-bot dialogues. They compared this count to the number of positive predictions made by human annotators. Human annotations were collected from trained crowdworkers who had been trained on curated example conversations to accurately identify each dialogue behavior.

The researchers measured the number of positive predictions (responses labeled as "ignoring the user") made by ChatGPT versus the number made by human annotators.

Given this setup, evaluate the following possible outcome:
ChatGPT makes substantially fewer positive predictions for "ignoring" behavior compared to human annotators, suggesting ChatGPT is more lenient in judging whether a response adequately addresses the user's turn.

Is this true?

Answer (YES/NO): NO